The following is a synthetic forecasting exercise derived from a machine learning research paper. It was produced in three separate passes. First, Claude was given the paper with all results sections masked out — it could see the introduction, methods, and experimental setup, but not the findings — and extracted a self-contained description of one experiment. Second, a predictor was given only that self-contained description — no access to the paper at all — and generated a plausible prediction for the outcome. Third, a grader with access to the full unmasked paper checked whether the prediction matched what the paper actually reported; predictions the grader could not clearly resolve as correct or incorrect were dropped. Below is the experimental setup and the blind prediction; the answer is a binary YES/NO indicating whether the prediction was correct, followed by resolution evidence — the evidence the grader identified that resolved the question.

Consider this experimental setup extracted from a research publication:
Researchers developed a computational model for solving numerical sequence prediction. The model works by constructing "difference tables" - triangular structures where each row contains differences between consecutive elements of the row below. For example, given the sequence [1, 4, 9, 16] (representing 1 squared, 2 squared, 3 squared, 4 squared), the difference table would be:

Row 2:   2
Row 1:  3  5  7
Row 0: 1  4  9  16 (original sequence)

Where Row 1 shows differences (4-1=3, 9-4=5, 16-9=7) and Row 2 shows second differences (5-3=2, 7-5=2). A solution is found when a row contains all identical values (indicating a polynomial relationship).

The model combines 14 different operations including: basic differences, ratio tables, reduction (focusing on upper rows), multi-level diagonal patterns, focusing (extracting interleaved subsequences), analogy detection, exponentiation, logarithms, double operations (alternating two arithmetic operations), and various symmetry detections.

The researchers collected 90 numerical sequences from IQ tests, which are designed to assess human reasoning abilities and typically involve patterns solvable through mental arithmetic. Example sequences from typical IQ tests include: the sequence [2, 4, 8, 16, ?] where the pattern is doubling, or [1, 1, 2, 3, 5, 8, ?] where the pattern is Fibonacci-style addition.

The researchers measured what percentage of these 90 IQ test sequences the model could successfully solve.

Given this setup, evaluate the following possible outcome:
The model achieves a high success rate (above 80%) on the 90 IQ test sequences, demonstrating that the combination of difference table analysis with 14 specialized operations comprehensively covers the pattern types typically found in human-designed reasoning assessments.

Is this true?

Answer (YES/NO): YES